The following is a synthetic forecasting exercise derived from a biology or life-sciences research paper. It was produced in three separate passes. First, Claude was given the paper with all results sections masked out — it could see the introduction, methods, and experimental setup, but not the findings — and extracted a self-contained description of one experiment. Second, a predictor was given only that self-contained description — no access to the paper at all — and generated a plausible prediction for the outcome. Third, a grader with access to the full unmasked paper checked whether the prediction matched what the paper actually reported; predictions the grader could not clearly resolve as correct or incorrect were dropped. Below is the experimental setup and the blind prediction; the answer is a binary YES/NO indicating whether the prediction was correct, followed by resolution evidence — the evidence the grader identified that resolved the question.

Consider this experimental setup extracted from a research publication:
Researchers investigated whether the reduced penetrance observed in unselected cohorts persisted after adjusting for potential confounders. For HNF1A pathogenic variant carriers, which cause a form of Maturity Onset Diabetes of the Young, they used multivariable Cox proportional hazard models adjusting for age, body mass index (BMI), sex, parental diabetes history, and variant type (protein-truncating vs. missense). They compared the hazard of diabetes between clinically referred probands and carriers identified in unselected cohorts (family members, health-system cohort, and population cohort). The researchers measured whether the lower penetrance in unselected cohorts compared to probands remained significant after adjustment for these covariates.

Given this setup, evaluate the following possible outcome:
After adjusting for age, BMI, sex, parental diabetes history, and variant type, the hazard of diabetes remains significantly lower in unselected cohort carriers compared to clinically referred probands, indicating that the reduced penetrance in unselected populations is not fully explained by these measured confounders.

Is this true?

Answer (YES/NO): YES